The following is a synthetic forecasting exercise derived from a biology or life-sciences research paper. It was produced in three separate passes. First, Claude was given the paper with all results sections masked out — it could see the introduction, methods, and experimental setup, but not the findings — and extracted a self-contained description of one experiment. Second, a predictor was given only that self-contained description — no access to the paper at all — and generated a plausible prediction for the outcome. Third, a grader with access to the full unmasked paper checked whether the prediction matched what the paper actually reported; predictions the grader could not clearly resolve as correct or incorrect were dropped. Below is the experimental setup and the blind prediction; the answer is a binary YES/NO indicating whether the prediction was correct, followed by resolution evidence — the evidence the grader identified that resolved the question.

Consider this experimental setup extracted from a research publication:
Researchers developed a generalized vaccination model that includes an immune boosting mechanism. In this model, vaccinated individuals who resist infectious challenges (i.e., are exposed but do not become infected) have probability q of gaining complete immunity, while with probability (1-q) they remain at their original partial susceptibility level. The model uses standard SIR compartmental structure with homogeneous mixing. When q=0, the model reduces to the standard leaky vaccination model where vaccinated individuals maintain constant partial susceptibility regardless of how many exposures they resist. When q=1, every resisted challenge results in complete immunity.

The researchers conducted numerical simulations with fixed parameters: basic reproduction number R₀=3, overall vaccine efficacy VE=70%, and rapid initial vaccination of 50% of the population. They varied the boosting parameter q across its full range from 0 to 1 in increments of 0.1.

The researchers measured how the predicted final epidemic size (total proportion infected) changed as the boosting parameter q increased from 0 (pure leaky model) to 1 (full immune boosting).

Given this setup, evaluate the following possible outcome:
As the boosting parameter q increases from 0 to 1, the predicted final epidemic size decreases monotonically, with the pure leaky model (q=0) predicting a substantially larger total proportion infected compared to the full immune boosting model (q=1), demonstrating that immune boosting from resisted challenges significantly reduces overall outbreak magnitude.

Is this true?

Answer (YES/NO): YES